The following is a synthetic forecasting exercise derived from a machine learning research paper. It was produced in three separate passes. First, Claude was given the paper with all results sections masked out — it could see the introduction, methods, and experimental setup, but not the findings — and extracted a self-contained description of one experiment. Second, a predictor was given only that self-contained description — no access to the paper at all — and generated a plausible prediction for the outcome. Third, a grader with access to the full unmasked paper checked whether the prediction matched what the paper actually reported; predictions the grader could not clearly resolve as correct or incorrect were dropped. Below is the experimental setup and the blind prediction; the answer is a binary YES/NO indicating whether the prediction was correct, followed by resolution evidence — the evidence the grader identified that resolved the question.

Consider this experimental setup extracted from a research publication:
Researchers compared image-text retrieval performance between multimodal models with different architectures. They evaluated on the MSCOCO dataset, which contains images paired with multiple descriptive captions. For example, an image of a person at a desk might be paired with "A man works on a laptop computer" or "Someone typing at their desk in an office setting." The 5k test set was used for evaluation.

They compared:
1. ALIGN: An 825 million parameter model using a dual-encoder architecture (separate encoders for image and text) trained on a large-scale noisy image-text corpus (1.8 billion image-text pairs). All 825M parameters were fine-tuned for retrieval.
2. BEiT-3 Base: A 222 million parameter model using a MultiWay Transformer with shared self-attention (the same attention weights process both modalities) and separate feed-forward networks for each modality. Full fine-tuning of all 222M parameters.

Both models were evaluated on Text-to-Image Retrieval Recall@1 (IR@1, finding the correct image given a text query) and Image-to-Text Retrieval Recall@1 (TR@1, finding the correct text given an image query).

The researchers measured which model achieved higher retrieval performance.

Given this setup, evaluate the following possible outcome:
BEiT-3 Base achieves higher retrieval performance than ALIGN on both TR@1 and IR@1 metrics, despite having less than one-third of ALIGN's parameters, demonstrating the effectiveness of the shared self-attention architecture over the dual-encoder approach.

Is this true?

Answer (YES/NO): YES